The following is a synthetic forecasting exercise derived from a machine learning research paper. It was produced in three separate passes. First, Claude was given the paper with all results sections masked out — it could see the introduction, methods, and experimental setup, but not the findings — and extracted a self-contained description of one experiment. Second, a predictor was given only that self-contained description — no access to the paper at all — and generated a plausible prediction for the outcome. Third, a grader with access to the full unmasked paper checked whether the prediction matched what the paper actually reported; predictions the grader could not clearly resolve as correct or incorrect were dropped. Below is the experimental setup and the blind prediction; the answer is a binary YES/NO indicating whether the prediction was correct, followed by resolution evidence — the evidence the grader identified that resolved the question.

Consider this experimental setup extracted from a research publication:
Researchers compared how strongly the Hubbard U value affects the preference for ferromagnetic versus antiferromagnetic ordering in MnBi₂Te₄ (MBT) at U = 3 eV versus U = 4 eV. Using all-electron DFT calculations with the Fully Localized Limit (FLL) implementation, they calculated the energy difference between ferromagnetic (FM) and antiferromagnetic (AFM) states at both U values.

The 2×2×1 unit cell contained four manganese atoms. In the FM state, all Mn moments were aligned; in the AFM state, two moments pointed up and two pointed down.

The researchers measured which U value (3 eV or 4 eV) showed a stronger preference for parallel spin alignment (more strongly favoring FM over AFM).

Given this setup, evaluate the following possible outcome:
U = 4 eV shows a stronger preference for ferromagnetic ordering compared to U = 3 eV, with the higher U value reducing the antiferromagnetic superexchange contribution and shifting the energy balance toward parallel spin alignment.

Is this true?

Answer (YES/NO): YES